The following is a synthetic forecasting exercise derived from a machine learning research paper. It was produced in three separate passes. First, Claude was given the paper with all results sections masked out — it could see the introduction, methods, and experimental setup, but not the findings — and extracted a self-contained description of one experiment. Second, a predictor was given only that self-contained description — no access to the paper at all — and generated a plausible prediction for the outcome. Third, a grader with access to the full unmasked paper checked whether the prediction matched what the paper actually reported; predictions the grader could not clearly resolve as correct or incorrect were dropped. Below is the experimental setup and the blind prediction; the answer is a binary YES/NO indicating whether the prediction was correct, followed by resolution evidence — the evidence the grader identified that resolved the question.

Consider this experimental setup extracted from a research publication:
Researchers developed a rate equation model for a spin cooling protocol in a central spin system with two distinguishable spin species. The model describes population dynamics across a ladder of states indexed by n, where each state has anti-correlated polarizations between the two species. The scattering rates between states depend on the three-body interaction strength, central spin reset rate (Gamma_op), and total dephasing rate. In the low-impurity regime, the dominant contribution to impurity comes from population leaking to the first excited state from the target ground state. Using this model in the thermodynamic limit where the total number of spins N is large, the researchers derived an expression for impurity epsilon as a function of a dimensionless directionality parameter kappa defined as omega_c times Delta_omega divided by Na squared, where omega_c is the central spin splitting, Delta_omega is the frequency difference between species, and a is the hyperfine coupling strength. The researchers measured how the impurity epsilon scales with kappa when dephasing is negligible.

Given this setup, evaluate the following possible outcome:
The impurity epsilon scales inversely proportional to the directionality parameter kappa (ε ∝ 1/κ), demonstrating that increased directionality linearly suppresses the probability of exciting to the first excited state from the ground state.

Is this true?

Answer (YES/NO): NO